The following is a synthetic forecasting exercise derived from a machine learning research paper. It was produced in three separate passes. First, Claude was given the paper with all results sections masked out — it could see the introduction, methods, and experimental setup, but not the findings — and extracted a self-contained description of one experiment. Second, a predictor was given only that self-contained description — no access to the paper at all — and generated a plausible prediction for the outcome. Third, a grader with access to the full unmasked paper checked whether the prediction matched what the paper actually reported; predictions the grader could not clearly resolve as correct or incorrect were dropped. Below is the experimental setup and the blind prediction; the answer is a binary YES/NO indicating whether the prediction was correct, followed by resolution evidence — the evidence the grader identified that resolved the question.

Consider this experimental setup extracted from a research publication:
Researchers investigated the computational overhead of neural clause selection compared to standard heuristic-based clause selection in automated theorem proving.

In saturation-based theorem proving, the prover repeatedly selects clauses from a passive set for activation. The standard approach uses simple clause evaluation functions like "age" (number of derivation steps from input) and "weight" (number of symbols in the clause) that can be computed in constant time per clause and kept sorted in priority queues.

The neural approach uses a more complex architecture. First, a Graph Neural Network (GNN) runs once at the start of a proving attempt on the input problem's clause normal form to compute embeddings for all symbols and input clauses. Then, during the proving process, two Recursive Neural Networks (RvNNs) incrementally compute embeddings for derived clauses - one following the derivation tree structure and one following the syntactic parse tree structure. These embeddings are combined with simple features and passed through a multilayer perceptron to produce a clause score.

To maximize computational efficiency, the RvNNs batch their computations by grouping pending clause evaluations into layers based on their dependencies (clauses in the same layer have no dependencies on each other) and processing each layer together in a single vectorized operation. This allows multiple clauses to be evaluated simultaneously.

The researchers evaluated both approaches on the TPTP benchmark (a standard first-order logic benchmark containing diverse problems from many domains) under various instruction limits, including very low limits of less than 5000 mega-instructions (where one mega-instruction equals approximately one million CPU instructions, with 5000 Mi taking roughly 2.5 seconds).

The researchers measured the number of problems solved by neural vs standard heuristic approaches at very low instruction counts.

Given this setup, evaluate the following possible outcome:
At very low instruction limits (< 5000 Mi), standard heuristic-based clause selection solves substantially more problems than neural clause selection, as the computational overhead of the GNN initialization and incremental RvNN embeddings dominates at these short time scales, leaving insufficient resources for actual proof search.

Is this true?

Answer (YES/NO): YES